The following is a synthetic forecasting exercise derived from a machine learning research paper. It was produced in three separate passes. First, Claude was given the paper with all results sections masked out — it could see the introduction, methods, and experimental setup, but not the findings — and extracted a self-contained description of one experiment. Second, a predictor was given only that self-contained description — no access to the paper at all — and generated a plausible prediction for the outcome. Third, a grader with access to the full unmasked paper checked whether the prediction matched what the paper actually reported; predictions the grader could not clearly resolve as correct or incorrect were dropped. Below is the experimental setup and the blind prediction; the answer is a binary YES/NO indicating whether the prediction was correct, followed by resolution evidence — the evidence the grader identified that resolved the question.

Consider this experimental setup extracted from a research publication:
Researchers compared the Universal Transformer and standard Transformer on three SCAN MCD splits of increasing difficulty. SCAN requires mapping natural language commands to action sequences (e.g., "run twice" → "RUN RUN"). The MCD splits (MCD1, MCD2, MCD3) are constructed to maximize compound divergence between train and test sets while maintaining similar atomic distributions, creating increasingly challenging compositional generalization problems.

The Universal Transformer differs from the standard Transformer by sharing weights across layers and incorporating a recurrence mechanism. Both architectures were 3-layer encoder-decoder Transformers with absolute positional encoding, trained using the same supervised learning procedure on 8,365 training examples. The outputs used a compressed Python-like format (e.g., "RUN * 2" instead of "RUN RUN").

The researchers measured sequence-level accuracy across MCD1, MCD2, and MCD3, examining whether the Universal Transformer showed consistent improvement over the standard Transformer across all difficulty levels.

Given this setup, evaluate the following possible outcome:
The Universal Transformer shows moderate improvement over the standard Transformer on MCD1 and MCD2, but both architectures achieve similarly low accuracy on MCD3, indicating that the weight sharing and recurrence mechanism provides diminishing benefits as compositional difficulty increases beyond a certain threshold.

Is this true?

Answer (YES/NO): NO